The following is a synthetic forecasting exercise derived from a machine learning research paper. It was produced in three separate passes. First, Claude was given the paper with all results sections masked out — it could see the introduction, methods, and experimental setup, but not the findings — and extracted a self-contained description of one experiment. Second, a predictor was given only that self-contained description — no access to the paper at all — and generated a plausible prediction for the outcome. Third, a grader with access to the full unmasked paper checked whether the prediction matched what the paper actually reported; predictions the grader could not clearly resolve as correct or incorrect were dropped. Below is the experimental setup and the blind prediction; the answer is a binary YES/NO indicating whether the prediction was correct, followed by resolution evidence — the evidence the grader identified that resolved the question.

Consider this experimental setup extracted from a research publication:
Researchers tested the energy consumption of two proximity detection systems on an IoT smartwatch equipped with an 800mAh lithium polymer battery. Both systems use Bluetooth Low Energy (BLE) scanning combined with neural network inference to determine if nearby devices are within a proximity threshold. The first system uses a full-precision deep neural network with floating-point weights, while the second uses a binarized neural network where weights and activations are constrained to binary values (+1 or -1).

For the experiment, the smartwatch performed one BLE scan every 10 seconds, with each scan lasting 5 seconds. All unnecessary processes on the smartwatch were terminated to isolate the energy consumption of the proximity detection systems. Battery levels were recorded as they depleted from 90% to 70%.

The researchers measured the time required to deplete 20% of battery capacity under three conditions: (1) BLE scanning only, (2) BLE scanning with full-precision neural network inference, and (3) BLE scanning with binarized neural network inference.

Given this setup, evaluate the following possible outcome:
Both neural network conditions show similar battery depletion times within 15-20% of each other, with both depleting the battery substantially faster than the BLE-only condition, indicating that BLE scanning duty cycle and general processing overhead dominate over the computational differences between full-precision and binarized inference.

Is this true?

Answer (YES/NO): NO